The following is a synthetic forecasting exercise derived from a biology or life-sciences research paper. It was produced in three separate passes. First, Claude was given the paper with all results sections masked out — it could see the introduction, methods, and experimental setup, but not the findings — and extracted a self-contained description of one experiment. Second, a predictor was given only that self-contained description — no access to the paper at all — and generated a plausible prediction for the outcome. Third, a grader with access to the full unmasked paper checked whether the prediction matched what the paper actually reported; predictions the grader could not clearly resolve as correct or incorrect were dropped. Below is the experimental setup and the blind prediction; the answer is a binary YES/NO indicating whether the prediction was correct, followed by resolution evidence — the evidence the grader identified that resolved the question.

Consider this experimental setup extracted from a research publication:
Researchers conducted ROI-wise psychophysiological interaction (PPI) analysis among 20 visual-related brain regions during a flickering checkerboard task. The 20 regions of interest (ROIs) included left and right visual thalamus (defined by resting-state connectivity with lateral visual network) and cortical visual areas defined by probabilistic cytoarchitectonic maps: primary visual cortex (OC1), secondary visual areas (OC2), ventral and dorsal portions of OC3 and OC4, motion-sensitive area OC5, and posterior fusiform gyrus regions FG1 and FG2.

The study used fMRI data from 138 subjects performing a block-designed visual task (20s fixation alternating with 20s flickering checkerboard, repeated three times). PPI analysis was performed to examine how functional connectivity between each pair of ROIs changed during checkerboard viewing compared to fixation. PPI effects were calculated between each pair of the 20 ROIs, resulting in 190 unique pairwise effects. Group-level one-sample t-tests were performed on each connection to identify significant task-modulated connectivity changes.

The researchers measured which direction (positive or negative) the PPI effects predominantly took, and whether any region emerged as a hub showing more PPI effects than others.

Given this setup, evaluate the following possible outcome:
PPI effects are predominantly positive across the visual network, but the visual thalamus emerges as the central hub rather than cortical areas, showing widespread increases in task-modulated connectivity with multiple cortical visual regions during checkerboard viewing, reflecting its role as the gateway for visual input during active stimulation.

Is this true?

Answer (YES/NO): NO